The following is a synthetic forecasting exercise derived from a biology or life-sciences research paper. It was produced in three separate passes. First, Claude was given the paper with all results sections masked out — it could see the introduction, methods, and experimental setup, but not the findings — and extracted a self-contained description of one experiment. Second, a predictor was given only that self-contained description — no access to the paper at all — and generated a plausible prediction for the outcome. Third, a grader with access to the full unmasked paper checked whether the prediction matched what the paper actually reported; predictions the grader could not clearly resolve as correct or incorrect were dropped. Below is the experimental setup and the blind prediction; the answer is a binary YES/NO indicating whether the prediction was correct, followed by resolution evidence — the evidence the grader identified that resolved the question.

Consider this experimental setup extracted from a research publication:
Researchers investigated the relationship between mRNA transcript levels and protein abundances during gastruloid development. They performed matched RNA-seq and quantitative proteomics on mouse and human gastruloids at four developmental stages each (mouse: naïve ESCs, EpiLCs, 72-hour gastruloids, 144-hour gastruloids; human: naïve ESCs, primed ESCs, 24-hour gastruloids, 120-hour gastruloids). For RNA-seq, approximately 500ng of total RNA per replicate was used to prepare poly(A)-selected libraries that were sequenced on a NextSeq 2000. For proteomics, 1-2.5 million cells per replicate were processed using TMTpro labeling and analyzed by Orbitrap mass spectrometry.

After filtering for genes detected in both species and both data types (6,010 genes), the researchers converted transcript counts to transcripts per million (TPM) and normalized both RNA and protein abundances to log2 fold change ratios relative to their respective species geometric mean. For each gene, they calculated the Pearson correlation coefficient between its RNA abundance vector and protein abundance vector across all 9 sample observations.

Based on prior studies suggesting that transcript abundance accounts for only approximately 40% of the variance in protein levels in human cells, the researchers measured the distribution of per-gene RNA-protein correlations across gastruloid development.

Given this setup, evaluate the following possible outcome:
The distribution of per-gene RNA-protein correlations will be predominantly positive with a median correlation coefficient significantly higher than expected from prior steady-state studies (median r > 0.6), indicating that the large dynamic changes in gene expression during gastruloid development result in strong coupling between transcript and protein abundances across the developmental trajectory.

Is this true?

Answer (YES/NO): NO